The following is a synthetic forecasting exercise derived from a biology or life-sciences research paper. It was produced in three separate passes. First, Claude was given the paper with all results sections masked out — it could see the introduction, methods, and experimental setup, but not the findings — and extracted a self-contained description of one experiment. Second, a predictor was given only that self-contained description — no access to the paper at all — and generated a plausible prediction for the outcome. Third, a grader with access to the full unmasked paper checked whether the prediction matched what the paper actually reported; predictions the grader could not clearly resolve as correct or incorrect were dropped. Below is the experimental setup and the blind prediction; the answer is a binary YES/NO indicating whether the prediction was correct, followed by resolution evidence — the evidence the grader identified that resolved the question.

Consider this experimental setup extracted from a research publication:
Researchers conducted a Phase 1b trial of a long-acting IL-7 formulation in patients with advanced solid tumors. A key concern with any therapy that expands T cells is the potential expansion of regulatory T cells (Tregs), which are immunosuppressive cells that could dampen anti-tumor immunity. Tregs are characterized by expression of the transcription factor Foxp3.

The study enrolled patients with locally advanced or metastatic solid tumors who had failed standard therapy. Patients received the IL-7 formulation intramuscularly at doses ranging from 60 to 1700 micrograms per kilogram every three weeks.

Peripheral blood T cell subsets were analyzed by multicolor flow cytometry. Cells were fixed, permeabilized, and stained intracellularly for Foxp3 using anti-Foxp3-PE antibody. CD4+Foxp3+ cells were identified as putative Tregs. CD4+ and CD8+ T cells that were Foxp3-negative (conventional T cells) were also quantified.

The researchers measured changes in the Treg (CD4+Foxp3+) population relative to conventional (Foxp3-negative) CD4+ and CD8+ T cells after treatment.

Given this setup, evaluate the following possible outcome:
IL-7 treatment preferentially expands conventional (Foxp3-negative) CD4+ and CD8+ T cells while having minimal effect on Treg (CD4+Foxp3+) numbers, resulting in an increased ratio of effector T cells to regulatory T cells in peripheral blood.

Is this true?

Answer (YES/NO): YES